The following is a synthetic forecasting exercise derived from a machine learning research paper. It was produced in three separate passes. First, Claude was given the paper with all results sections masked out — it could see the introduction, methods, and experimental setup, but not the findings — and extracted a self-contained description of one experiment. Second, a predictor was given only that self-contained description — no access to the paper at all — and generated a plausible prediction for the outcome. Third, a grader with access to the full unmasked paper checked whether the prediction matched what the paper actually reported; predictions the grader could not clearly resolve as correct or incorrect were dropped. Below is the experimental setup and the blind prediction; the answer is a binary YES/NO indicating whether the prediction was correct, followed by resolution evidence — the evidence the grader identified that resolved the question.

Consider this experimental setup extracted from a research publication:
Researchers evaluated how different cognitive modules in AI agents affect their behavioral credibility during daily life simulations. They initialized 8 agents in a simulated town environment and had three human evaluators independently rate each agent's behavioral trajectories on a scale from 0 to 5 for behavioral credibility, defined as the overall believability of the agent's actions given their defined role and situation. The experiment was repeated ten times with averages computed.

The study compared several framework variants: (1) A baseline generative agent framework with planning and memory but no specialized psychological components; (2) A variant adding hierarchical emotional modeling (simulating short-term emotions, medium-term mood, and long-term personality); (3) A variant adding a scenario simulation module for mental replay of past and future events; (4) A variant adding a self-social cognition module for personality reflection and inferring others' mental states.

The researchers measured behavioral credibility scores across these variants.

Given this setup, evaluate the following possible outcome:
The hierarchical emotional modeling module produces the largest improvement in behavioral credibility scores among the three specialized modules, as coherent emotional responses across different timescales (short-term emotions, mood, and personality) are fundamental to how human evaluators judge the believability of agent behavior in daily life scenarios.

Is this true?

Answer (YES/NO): NO